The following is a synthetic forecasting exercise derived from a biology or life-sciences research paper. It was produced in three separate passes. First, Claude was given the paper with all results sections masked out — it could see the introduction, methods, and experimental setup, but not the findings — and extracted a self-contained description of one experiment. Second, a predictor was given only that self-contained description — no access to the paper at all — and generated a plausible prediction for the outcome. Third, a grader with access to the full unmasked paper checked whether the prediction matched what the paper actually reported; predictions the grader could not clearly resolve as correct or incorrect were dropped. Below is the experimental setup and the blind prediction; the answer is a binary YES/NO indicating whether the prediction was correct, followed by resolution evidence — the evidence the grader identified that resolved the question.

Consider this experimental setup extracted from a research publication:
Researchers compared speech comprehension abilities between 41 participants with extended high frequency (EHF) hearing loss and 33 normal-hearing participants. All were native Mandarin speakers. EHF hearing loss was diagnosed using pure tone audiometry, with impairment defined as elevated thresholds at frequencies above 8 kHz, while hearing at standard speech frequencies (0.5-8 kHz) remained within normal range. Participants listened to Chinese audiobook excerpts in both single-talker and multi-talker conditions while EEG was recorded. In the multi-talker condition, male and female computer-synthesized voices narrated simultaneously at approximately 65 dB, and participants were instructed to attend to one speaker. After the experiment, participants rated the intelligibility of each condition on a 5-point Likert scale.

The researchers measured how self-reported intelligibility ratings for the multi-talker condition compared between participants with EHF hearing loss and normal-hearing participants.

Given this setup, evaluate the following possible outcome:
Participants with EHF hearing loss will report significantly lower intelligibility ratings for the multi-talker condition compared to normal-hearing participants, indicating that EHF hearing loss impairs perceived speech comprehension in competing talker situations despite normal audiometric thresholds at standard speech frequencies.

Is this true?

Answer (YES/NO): YES